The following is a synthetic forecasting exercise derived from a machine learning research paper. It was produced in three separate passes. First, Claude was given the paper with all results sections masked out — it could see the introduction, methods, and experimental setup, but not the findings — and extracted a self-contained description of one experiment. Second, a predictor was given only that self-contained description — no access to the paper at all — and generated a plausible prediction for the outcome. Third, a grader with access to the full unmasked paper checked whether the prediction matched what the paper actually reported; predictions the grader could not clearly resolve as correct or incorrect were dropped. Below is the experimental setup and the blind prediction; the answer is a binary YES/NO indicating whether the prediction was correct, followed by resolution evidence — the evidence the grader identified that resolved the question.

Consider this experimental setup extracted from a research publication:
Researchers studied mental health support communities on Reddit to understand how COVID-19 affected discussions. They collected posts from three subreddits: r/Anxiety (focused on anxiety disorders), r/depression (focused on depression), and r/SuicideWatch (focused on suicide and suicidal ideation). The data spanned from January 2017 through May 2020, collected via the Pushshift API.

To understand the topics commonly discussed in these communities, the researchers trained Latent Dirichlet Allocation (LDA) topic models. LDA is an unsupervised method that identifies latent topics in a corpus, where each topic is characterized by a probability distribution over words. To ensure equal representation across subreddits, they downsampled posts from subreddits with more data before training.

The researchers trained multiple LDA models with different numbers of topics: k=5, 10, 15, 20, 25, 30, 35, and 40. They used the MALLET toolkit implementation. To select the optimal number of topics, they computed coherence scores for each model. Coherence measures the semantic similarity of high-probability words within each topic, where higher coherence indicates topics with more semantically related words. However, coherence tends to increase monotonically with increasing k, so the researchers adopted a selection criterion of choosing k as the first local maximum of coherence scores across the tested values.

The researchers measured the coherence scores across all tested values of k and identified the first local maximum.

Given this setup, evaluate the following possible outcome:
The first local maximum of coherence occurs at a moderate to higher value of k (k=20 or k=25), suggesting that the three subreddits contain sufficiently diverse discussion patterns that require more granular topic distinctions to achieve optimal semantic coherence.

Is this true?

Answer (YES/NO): YES